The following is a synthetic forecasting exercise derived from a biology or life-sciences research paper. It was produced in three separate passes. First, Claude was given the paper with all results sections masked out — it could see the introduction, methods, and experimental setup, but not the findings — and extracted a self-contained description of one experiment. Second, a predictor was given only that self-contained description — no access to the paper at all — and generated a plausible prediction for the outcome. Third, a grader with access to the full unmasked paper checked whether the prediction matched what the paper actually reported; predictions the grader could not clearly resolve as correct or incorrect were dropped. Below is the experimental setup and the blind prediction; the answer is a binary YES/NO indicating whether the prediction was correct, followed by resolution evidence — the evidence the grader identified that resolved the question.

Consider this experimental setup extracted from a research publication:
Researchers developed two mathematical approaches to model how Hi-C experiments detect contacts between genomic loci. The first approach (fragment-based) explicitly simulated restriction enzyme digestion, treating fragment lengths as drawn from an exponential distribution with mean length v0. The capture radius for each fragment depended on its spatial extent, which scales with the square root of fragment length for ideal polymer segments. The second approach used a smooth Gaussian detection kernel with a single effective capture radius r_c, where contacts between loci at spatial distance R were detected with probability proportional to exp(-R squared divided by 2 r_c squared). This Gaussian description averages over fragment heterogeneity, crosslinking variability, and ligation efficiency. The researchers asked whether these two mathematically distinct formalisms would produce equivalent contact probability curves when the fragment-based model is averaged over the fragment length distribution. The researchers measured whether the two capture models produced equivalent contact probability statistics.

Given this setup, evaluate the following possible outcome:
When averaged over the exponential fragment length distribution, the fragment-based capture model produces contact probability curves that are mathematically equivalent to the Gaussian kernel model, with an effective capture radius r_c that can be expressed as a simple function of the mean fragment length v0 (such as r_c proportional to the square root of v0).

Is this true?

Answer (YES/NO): YES